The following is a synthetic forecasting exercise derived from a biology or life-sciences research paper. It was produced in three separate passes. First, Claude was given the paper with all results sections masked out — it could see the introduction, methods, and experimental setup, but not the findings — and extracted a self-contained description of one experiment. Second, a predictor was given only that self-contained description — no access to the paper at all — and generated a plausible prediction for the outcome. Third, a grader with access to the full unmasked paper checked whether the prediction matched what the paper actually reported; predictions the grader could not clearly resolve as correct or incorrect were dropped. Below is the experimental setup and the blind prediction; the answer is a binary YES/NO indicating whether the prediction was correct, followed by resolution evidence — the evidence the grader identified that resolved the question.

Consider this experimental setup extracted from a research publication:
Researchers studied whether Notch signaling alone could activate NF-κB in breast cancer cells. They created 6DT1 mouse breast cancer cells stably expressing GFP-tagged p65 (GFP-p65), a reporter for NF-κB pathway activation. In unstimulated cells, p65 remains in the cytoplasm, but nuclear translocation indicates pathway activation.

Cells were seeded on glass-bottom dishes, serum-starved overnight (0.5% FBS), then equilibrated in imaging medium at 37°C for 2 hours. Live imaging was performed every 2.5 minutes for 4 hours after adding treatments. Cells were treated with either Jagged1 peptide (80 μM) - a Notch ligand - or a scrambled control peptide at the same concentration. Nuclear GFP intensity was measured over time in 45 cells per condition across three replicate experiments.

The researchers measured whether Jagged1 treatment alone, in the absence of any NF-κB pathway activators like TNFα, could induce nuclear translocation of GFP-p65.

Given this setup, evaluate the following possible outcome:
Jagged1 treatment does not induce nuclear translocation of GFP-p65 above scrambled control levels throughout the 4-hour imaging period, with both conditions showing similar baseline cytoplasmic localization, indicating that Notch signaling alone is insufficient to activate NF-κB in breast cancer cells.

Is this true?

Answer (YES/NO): NO